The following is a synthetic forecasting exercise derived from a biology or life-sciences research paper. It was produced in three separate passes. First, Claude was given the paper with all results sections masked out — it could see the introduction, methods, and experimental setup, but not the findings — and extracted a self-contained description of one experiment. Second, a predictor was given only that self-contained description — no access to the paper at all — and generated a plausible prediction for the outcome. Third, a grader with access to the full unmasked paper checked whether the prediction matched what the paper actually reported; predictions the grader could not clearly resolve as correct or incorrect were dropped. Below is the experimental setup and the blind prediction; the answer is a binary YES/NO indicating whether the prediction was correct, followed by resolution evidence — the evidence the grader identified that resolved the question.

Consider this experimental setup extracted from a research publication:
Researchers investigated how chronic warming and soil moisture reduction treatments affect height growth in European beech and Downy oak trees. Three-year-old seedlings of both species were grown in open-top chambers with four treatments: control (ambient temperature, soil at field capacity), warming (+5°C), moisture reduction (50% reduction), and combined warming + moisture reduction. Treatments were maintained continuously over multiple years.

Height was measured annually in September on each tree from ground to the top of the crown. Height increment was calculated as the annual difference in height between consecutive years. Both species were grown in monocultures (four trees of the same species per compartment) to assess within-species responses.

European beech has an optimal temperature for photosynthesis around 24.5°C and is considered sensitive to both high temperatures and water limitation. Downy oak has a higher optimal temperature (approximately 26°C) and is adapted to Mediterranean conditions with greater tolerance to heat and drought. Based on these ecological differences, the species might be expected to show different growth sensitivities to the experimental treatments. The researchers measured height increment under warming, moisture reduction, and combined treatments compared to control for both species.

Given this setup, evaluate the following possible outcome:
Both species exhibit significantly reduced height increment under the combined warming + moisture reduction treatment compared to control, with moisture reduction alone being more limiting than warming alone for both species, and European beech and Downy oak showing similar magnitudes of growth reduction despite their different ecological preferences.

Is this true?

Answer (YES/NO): NO